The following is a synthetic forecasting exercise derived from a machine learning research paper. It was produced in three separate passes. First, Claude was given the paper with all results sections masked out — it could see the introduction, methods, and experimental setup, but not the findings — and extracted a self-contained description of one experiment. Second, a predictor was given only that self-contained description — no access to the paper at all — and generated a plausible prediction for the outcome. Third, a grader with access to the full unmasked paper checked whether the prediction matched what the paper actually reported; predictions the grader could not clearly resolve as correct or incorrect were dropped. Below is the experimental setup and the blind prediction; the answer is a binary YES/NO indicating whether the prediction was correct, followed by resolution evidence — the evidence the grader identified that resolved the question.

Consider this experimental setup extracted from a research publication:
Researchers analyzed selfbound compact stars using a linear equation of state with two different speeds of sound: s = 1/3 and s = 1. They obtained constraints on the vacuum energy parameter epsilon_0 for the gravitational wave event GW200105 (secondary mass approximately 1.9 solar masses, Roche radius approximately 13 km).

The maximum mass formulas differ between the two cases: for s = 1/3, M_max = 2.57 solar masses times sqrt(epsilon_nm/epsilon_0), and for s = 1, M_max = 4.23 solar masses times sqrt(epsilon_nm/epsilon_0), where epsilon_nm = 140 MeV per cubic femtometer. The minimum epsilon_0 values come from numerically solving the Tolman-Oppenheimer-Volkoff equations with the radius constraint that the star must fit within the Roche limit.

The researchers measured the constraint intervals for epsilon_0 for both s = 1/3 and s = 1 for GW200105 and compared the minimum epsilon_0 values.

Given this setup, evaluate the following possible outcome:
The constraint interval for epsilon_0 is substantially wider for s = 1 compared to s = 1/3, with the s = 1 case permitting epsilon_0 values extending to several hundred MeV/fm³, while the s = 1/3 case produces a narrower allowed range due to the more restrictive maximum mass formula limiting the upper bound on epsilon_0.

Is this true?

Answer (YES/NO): YES